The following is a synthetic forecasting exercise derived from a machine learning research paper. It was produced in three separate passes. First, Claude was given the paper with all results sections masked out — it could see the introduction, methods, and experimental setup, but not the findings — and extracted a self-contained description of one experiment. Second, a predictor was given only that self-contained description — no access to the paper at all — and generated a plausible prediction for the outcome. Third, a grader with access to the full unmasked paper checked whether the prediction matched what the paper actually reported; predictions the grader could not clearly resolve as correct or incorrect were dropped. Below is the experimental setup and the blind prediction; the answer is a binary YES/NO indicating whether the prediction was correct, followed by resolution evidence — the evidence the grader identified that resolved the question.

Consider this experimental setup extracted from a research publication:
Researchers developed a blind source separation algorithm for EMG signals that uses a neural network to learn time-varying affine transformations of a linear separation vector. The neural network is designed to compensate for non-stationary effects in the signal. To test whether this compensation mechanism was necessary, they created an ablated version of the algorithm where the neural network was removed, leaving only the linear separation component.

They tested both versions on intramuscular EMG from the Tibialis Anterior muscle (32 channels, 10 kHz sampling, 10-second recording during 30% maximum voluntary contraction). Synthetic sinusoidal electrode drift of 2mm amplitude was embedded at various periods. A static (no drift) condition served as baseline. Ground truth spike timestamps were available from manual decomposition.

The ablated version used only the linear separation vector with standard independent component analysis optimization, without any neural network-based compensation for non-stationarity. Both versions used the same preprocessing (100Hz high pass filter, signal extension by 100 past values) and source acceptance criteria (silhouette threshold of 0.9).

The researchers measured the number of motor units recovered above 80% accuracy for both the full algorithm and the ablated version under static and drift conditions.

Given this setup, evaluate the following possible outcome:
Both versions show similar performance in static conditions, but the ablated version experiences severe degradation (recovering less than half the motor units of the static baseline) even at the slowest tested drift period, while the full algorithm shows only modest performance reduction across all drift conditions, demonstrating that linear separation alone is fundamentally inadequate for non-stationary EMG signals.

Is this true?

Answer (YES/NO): NO